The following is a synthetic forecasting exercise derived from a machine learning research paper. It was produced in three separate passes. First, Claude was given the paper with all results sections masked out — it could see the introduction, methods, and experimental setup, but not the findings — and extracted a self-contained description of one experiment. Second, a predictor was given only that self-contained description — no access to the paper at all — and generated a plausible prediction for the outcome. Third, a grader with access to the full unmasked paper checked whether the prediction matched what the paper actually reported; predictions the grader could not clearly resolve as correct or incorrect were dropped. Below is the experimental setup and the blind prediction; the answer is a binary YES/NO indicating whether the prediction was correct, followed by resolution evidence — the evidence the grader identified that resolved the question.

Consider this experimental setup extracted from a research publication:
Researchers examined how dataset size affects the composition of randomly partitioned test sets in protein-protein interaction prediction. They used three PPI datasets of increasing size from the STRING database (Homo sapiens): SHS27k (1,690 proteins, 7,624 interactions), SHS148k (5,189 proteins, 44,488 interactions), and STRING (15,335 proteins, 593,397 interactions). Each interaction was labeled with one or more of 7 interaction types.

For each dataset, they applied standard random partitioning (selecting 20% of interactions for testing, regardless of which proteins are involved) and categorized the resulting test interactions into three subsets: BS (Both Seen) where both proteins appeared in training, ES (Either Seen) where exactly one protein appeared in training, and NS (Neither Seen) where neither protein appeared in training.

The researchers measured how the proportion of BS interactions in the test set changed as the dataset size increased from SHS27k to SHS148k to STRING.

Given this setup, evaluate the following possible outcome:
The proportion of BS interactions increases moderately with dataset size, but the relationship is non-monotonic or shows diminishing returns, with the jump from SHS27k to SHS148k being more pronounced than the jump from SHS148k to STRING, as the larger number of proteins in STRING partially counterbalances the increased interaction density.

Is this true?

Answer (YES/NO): YES